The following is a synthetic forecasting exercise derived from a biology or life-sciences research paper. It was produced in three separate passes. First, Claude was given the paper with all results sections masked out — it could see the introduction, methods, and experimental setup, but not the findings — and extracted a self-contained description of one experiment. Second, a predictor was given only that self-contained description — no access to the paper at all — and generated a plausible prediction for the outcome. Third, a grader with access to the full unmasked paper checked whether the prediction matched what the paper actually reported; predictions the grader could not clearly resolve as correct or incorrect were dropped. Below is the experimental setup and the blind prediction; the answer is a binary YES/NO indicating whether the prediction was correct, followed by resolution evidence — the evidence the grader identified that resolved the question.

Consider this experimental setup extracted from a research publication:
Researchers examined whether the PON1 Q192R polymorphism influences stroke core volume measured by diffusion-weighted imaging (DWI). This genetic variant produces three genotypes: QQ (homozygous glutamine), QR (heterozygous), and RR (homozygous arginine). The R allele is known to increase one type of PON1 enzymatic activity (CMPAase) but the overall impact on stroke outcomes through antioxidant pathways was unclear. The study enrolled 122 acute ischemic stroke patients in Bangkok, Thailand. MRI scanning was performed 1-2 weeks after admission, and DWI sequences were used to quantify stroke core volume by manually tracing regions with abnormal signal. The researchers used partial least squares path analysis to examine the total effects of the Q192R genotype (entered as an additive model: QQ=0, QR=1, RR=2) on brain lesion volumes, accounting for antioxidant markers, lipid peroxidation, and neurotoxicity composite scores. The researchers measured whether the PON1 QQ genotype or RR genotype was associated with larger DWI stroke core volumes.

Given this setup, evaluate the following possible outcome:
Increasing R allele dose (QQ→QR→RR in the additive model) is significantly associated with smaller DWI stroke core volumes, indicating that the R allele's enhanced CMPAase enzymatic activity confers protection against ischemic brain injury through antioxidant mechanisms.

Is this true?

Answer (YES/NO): YES